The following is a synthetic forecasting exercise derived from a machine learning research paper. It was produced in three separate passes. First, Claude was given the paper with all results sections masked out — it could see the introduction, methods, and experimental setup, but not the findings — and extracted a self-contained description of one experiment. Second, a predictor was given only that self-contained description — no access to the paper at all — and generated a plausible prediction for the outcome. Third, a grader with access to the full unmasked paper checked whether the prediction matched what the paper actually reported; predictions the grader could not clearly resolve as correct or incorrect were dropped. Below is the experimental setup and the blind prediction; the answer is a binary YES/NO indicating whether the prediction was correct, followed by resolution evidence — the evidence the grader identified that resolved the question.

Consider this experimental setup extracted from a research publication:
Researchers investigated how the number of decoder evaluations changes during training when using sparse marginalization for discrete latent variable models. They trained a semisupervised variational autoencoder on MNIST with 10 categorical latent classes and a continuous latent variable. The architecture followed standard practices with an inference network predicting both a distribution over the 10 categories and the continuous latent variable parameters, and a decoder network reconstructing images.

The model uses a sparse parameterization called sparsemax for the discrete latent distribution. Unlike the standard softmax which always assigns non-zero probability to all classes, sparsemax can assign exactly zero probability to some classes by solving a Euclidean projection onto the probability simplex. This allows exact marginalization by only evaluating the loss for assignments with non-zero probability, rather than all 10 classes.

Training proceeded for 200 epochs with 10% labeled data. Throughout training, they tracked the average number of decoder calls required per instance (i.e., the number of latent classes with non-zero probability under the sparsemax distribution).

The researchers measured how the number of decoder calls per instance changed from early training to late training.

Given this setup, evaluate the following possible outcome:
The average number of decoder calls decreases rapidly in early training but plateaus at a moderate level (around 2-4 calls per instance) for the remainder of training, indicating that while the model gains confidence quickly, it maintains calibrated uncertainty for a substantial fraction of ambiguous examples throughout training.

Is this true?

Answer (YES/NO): NO